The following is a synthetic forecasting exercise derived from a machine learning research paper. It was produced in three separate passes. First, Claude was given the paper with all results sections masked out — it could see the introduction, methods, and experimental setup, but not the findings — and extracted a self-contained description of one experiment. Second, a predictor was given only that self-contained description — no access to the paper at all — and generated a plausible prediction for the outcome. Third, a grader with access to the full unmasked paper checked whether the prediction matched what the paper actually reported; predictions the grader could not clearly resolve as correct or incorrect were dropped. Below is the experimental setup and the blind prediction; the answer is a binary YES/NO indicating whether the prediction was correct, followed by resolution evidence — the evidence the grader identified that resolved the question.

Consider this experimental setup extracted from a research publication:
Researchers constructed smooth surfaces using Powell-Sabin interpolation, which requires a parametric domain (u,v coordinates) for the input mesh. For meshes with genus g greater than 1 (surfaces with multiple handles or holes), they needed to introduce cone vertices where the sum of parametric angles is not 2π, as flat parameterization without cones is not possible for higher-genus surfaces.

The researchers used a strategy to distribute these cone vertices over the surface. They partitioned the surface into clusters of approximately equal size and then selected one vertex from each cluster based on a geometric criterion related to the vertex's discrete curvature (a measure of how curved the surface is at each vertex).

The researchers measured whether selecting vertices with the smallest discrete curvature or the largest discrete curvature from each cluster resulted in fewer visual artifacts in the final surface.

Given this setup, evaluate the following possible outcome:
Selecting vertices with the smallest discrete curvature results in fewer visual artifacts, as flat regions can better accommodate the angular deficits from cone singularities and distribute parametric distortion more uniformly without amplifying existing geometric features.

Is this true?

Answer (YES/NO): YES